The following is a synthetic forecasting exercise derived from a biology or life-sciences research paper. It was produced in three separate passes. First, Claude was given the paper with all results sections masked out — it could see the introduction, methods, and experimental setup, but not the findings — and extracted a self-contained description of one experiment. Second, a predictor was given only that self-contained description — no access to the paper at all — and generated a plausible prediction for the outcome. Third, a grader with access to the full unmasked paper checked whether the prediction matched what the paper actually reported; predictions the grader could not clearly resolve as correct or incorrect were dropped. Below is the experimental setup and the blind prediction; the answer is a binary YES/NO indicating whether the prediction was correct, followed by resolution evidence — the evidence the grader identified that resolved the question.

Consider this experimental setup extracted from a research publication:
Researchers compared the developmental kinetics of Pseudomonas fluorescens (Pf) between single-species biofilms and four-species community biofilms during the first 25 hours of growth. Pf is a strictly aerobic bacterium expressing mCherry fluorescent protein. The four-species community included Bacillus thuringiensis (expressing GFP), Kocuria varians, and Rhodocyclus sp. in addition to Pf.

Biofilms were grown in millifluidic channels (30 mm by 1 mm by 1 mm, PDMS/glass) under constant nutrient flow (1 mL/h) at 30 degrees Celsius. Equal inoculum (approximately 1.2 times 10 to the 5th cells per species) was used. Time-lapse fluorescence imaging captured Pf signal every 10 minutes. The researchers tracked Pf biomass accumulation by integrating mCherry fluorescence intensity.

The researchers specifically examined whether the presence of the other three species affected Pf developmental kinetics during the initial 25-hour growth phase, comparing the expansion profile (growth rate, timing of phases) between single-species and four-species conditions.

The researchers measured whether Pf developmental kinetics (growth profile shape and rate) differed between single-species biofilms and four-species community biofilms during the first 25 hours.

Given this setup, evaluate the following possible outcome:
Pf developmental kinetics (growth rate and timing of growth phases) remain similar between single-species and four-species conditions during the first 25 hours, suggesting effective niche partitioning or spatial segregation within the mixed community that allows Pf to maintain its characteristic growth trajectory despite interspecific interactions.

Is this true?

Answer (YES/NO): YES